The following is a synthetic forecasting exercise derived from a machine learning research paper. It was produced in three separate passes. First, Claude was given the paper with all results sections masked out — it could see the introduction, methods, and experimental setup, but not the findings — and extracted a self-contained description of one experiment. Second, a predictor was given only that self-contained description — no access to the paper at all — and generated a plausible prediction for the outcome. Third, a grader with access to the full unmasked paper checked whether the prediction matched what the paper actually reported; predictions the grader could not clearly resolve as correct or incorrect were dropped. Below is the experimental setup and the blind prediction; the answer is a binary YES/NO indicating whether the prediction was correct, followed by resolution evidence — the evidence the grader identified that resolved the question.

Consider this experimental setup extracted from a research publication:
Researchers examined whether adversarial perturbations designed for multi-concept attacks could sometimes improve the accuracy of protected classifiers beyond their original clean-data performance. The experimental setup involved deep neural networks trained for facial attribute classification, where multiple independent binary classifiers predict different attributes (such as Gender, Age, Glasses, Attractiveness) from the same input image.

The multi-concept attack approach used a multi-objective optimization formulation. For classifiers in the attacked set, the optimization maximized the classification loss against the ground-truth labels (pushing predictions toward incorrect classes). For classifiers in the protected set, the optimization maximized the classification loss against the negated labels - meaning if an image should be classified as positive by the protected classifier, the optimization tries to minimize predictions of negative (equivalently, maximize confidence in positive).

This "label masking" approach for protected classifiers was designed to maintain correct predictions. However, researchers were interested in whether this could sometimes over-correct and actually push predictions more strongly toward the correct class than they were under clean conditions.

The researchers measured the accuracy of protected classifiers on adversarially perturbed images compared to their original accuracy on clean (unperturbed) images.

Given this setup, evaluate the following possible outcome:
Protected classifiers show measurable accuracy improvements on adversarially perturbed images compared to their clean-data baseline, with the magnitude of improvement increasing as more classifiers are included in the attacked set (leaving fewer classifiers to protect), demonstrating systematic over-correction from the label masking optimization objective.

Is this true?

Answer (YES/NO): NO